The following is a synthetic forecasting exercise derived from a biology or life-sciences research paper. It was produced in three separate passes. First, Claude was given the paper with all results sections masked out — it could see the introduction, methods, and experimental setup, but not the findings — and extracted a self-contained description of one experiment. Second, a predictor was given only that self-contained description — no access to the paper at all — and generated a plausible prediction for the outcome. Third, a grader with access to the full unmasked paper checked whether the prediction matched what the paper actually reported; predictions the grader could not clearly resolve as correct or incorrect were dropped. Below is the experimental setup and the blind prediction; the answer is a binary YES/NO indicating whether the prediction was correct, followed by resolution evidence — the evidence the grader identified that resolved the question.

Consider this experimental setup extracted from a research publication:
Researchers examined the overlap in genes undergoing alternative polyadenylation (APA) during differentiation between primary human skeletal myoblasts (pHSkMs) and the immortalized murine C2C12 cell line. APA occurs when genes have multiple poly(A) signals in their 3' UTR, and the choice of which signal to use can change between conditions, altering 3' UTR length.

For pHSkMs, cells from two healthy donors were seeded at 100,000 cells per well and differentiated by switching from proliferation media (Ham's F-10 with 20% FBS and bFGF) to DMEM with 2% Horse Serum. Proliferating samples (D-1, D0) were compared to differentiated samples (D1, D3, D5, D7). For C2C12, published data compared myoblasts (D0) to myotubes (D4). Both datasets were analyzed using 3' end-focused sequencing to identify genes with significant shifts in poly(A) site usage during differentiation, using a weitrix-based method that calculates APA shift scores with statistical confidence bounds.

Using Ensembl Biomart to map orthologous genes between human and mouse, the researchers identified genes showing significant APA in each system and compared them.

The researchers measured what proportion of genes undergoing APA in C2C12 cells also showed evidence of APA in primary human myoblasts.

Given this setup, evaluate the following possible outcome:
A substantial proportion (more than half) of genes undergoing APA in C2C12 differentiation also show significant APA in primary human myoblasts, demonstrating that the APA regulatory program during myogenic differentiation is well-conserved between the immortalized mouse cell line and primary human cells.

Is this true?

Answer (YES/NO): NO